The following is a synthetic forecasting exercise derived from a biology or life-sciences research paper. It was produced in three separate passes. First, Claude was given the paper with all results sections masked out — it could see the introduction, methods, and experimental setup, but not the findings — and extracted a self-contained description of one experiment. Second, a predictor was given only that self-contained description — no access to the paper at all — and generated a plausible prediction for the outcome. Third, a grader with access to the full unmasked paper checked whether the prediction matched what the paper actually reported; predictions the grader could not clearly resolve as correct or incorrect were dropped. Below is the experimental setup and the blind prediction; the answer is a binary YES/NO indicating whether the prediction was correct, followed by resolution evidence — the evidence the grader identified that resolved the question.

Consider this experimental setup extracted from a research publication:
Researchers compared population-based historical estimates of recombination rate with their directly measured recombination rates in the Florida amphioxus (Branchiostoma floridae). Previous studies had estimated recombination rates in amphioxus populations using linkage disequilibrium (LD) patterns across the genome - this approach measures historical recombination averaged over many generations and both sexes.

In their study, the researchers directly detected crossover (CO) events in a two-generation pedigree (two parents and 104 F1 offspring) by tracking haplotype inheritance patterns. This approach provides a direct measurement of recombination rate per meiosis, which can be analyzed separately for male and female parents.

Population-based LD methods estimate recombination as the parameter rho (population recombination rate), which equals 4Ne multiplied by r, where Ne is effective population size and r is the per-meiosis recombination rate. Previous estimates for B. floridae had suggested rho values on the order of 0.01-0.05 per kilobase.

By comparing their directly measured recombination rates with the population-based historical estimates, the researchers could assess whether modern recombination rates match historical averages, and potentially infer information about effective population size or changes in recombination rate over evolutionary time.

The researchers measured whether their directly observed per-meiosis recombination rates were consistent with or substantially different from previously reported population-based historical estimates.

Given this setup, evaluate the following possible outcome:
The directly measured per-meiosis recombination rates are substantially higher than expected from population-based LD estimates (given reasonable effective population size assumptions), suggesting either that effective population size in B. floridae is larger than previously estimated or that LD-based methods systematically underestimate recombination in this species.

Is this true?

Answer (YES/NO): NO